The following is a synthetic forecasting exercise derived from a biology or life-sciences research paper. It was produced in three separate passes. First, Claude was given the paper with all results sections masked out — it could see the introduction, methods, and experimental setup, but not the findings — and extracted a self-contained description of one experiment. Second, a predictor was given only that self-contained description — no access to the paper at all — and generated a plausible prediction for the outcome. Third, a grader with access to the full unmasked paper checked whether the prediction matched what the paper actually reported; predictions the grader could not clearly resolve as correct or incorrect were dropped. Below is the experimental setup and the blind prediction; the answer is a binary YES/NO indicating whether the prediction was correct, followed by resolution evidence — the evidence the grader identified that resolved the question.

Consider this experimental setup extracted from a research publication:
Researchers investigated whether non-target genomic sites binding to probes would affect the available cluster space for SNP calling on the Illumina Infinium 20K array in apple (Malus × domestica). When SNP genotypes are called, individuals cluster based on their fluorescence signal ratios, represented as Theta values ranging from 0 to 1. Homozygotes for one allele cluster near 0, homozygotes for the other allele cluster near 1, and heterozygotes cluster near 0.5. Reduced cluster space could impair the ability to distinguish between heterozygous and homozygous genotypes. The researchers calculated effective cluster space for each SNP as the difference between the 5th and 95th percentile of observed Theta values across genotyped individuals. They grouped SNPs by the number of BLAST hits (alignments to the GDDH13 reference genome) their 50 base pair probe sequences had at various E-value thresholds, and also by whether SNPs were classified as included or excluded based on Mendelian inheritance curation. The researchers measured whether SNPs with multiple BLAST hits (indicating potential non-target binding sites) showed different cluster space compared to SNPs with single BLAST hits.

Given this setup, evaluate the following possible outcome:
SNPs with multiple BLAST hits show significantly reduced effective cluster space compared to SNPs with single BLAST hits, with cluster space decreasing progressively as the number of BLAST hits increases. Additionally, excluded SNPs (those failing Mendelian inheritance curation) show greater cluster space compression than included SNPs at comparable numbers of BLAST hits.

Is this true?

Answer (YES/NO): YES